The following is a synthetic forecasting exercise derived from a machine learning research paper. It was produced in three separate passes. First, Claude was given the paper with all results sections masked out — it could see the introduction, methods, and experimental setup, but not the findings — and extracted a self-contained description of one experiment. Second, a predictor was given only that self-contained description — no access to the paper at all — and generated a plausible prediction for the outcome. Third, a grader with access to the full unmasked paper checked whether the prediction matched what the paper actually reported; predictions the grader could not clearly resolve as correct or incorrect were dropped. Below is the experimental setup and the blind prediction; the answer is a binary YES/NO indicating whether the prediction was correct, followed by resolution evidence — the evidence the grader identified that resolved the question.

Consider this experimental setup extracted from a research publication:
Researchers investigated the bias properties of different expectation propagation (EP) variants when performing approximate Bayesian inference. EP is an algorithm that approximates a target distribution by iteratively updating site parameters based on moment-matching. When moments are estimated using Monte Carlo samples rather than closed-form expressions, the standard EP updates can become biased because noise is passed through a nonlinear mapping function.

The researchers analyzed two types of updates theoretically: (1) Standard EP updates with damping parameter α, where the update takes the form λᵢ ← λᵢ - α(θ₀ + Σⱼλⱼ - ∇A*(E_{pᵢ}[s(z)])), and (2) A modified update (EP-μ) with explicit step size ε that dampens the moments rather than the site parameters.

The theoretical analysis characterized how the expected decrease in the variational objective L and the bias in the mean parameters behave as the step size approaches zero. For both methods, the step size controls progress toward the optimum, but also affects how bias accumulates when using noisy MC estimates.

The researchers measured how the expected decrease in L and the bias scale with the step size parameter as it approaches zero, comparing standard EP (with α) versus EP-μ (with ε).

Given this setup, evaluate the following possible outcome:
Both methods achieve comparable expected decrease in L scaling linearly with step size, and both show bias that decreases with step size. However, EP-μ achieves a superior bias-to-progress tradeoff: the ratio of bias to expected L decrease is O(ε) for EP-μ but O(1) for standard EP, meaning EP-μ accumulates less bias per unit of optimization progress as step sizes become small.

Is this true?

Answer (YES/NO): YES